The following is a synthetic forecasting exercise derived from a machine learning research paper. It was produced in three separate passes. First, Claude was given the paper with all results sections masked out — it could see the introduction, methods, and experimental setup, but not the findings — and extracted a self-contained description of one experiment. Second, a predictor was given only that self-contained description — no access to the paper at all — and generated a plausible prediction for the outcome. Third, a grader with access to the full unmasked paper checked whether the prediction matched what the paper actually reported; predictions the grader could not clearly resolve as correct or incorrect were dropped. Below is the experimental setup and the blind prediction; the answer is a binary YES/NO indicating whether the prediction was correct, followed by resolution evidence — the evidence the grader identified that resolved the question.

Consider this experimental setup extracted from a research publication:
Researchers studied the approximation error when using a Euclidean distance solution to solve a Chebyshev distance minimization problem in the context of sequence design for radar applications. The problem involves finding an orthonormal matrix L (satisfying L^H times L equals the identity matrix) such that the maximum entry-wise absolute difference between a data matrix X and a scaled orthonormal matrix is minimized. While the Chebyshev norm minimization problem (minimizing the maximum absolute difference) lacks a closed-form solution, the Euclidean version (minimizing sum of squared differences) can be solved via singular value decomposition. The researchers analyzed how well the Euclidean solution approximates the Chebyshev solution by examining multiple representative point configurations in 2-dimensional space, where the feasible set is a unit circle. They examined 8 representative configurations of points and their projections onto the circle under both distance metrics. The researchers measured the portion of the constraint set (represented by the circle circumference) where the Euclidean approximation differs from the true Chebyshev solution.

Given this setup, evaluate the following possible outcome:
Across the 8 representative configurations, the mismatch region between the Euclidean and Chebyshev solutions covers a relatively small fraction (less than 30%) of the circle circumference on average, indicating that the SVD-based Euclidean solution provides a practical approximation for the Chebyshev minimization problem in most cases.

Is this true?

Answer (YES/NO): YES